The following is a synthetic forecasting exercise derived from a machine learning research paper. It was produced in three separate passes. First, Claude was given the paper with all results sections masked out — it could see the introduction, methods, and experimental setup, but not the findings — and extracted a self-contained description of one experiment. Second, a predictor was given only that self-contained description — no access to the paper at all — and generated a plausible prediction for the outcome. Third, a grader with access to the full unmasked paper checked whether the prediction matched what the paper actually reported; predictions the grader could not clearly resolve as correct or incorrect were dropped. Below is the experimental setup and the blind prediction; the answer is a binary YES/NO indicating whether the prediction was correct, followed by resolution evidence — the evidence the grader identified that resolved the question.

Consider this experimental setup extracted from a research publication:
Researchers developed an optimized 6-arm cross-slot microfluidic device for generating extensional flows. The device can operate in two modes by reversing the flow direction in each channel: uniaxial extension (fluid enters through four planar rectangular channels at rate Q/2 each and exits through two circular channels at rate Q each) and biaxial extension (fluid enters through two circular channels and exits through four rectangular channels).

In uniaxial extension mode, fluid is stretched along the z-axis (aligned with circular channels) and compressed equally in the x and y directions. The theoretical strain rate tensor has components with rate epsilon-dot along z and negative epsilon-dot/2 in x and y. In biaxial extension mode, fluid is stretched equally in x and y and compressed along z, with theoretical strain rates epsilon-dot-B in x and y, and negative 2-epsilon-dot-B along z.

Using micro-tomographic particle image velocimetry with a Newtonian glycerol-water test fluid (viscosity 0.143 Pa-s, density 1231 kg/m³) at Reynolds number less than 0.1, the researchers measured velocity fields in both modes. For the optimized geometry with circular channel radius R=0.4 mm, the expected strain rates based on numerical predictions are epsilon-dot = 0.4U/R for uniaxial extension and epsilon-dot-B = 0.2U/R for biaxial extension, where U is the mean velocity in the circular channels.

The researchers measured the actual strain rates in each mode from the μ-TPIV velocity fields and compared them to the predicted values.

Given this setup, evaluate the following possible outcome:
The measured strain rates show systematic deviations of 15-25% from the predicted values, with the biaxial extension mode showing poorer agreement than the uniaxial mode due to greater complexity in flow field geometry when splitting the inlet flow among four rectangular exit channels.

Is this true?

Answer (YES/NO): NO